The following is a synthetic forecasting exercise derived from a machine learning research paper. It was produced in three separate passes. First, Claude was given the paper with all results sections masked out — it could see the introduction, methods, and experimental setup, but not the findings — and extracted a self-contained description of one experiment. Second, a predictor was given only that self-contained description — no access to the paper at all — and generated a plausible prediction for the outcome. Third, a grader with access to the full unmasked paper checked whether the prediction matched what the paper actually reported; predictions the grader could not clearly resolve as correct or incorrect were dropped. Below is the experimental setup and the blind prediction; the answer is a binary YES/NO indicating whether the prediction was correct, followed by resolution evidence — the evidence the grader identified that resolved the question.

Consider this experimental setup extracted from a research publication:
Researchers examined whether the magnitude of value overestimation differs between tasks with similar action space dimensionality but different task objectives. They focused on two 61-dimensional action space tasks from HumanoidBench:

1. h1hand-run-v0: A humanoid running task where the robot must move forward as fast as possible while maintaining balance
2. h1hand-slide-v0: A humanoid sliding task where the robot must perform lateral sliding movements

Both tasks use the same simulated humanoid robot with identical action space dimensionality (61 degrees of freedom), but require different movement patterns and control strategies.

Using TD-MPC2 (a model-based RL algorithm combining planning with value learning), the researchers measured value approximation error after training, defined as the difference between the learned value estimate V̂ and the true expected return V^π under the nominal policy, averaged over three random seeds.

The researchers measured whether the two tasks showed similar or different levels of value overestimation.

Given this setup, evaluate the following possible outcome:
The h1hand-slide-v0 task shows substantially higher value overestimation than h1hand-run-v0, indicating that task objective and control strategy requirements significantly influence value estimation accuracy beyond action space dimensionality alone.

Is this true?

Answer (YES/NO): NO